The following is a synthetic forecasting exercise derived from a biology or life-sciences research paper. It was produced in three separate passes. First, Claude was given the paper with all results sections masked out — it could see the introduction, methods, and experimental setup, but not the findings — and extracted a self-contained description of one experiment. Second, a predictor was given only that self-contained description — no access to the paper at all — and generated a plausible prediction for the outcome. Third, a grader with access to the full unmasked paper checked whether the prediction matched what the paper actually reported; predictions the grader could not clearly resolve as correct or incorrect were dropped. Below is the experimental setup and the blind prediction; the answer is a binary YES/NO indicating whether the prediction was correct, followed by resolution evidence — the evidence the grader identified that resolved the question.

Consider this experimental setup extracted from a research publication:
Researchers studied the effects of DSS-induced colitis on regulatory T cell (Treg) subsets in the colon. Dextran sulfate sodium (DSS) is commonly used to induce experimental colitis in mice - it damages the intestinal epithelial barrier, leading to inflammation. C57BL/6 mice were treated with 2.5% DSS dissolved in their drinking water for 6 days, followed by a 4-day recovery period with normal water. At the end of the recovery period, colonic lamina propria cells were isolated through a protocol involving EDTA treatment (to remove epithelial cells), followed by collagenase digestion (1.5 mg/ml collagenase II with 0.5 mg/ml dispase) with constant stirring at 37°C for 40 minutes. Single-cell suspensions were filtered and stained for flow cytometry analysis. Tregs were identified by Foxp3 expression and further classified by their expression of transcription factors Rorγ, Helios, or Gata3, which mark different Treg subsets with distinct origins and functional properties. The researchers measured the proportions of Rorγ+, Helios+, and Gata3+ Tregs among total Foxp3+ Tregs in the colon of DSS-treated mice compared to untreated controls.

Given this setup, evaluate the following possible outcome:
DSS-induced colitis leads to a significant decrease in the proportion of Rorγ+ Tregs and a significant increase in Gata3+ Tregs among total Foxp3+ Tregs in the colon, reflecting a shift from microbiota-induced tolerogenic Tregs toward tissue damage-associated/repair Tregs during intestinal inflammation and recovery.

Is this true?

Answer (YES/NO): NO